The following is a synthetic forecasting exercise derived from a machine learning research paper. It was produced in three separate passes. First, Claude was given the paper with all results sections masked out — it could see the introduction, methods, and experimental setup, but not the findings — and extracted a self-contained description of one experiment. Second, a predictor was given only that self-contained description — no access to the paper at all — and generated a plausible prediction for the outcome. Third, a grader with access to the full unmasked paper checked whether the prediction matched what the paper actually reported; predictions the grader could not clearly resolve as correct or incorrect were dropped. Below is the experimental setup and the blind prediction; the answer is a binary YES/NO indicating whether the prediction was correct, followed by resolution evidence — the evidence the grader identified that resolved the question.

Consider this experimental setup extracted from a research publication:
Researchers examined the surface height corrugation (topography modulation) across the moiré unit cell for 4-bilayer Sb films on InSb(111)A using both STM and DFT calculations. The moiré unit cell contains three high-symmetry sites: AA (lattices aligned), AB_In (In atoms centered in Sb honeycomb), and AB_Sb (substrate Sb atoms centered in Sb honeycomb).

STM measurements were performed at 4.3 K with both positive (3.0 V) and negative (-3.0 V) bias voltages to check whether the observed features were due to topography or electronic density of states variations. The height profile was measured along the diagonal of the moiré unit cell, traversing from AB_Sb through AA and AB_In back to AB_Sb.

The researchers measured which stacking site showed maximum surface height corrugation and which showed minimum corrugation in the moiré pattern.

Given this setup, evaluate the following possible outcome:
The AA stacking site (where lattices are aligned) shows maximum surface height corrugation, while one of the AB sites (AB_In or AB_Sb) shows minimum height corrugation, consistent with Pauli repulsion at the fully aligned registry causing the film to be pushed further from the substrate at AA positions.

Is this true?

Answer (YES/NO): YES